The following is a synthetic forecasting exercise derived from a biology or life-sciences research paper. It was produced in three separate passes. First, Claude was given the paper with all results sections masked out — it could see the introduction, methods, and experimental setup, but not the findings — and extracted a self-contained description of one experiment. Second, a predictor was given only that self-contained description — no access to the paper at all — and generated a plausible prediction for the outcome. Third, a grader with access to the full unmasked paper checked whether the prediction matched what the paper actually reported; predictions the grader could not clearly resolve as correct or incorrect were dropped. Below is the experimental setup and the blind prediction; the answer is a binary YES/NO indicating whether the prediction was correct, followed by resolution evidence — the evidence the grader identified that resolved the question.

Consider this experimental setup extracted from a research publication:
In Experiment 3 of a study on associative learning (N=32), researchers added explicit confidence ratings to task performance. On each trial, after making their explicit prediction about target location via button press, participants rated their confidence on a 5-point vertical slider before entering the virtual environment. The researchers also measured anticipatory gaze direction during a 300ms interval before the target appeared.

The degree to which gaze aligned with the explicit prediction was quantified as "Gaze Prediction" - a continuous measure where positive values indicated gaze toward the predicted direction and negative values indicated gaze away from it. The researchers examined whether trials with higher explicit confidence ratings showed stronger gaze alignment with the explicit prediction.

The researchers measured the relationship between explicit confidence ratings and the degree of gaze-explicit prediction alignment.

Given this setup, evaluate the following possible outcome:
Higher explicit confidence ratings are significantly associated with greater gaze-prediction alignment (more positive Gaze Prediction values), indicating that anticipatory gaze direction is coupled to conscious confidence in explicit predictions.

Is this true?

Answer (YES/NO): YES